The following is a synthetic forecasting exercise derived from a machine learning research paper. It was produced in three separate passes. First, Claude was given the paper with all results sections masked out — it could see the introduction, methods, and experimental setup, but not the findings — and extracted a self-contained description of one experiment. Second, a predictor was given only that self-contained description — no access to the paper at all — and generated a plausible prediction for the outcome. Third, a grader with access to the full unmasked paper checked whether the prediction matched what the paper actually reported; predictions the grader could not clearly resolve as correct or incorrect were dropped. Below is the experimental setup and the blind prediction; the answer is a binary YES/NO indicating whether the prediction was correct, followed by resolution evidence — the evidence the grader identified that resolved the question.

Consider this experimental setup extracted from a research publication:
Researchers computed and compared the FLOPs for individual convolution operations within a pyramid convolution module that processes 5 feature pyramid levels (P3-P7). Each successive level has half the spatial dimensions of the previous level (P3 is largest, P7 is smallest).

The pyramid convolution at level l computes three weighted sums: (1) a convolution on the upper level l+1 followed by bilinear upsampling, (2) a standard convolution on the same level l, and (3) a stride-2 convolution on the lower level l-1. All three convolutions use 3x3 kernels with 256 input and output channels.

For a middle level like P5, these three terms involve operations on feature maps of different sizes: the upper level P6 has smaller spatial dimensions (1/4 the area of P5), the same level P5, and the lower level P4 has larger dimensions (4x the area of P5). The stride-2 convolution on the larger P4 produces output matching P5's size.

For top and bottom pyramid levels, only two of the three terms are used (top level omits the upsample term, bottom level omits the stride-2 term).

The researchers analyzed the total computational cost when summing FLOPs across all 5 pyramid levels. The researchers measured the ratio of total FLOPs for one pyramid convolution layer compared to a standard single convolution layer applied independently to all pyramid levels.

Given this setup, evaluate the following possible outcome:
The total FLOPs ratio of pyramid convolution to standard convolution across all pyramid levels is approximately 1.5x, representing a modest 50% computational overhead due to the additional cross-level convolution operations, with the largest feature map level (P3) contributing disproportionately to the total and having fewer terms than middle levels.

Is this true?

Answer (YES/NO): YES